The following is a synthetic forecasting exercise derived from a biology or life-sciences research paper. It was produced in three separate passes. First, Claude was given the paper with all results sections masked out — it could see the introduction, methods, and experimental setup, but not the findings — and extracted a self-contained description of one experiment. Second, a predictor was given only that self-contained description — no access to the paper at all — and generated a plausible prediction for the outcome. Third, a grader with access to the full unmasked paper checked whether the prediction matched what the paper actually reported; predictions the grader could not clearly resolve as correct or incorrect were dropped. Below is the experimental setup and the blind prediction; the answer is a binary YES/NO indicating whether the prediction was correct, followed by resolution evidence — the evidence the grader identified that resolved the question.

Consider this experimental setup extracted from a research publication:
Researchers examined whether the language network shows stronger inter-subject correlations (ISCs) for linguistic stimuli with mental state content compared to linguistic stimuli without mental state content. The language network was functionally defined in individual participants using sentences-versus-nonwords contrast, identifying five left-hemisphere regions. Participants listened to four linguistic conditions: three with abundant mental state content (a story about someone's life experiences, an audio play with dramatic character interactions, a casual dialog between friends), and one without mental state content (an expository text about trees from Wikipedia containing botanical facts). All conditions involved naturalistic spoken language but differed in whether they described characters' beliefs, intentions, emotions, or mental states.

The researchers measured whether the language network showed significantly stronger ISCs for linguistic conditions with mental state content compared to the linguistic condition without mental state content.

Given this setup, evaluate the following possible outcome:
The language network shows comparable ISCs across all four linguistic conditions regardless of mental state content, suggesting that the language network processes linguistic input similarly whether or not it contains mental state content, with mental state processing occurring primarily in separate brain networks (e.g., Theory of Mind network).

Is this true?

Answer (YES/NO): NO